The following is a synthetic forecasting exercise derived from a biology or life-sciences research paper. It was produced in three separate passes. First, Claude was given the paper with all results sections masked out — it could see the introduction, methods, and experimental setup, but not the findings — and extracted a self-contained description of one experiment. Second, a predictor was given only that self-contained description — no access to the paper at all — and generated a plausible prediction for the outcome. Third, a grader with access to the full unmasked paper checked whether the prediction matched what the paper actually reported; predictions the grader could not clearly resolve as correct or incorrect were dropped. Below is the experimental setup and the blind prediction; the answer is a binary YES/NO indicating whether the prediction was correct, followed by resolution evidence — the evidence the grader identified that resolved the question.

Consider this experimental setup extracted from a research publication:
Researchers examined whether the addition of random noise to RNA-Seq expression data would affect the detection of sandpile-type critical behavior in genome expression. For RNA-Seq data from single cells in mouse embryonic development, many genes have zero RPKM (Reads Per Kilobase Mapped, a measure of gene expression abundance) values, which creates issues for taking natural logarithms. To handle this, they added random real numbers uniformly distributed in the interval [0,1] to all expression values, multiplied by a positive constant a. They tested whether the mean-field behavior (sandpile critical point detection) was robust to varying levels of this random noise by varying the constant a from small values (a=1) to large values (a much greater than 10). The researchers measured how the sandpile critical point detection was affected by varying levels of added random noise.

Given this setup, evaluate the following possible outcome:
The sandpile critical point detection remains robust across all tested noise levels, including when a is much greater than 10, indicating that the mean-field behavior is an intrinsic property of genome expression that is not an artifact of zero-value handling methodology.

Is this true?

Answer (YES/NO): NO